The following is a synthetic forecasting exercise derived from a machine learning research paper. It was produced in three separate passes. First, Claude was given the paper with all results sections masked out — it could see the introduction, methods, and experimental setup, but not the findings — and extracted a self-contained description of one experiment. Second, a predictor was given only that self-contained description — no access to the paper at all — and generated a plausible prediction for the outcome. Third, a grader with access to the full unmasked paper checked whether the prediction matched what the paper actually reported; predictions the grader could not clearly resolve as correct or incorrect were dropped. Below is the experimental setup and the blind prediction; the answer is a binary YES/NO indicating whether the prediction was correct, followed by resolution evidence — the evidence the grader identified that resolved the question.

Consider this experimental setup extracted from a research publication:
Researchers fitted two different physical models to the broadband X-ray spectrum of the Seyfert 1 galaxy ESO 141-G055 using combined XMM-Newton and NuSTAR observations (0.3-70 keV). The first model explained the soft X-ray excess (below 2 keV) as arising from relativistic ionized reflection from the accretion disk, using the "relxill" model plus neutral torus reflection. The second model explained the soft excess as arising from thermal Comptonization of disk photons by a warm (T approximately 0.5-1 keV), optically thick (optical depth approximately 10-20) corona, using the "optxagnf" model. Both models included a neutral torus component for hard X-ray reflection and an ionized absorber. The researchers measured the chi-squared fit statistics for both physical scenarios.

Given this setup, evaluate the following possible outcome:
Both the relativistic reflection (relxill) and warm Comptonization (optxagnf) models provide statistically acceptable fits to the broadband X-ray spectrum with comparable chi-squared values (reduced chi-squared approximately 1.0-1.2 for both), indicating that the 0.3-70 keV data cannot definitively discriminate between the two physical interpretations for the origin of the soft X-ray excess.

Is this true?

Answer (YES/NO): YES